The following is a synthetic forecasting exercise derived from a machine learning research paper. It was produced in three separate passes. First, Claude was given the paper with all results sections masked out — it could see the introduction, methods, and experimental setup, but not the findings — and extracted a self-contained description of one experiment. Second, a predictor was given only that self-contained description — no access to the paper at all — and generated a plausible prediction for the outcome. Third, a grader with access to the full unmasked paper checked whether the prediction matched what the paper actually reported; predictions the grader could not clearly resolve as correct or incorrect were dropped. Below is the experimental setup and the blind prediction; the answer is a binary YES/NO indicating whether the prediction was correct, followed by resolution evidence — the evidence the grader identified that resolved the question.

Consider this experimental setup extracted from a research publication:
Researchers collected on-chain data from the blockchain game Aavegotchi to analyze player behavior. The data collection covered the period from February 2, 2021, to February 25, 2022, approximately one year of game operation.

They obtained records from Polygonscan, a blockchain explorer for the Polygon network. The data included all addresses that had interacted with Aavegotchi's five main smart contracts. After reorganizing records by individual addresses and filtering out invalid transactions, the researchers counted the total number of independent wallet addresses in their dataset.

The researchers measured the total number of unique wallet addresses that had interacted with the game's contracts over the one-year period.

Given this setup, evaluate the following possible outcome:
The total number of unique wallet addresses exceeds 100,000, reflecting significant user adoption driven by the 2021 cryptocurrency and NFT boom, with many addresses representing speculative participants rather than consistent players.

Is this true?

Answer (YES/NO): NO